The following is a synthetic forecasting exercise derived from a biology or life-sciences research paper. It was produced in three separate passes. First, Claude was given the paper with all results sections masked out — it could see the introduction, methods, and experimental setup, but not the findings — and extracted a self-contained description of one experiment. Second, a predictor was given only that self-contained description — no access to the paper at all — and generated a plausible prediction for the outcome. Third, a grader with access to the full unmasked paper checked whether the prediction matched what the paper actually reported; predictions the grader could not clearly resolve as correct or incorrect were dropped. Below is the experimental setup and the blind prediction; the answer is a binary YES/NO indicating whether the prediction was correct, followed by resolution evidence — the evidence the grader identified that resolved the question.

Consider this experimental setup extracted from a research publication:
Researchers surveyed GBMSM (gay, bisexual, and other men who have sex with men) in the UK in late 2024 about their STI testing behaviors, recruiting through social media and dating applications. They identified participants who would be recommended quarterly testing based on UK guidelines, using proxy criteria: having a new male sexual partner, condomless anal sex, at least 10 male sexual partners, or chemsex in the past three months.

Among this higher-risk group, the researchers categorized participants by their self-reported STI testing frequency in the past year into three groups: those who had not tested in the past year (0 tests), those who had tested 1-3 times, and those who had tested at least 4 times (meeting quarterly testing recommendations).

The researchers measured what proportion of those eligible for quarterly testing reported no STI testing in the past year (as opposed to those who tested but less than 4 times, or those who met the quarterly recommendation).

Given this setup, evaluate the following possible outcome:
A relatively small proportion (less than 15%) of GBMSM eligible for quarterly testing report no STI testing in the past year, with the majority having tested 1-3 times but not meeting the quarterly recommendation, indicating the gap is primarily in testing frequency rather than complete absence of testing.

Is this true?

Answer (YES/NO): NO